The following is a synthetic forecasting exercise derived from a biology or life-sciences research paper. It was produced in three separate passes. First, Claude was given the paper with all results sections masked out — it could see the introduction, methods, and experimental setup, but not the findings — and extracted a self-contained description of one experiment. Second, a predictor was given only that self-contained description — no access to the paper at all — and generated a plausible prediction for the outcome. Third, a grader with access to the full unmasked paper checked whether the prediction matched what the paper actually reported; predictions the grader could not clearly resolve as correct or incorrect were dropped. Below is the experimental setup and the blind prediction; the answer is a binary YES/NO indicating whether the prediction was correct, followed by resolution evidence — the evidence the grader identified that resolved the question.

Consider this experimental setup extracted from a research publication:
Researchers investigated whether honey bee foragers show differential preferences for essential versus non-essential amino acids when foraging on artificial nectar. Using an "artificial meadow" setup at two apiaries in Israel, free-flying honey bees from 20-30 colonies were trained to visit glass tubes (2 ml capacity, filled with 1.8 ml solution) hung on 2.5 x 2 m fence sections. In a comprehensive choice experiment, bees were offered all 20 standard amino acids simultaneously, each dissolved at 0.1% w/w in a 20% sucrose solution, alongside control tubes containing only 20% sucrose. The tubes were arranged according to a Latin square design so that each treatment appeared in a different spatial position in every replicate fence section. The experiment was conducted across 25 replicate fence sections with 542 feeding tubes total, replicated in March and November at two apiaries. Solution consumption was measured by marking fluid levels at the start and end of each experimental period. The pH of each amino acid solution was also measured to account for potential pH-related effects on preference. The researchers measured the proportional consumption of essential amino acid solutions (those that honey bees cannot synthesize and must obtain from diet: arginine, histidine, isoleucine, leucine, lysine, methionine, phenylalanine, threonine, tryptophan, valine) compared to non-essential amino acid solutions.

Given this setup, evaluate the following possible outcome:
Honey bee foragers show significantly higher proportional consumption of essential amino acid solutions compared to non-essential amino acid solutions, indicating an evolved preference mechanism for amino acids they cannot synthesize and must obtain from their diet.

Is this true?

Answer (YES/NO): YES